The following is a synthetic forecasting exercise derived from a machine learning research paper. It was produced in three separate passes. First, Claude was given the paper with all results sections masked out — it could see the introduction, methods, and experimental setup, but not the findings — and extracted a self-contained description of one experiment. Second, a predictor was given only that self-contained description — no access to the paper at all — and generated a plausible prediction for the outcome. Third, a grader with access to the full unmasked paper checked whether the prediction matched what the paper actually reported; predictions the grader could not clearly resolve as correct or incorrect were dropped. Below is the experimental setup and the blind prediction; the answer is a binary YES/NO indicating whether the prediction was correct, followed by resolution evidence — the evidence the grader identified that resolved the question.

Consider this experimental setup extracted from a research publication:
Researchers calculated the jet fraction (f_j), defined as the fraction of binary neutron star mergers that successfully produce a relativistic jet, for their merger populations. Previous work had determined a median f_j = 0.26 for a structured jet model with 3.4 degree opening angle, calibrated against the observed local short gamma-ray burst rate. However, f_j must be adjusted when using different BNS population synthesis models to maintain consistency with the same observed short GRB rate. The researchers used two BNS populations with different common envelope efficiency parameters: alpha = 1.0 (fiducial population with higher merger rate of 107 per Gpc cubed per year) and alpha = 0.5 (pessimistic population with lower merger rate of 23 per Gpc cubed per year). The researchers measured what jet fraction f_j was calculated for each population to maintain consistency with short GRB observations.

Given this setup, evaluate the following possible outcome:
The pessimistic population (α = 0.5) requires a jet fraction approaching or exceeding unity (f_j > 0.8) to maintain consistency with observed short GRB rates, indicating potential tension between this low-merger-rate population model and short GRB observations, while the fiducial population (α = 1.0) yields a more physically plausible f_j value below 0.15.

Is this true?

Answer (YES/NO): NO